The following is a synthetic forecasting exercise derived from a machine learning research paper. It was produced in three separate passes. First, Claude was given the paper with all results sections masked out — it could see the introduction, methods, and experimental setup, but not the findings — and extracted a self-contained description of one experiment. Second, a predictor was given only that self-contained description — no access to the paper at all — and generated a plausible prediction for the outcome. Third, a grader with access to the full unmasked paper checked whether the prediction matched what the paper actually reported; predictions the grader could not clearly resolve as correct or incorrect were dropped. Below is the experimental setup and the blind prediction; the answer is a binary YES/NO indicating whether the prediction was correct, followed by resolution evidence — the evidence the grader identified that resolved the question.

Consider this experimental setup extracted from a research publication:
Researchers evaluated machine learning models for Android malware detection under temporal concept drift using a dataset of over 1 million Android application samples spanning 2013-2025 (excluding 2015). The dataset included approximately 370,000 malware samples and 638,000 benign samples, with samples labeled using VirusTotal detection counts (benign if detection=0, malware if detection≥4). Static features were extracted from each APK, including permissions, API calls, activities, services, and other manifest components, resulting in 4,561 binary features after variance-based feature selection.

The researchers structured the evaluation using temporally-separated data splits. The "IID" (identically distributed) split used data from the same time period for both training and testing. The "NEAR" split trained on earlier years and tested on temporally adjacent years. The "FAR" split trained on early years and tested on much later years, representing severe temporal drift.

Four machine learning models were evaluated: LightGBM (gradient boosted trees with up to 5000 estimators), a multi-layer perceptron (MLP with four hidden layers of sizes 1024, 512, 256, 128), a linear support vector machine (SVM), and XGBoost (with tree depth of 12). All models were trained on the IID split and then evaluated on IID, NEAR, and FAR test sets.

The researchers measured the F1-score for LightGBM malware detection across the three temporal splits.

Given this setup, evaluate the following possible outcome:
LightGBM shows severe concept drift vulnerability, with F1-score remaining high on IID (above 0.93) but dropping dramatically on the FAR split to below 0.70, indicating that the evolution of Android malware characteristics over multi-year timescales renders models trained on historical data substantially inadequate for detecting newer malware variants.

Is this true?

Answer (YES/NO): YES